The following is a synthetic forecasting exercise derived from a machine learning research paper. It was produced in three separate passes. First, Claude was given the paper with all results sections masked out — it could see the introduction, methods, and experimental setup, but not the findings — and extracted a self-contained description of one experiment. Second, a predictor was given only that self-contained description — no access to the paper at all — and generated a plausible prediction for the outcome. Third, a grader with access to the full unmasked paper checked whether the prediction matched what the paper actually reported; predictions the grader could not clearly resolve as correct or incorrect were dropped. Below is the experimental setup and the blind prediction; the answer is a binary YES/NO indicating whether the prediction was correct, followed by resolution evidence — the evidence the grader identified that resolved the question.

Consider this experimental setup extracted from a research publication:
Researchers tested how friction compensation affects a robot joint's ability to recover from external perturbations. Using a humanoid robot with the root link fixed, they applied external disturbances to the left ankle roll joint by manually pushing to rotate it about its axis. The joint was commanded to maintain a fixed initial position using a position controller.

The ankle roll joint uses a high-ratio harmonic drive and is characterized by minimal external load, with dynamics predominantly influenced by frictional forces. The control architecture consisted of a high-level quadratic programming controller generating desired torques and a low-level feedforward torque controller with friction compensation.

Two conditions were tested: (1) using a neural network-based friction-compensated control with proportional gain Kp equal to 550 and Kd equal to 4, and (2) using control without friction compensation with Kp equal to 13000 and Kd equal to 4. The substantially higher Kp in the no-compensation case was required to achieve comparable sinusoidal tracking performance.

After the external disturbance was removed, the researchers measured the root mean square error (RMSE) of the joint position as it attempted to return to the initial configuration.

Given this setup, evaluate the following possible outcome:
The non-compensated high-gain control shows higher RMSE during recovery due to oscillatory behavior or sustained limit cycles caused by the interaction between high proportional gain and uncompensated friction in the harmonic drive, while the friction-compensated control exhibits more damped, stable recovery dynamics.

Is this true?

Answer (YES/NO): NO